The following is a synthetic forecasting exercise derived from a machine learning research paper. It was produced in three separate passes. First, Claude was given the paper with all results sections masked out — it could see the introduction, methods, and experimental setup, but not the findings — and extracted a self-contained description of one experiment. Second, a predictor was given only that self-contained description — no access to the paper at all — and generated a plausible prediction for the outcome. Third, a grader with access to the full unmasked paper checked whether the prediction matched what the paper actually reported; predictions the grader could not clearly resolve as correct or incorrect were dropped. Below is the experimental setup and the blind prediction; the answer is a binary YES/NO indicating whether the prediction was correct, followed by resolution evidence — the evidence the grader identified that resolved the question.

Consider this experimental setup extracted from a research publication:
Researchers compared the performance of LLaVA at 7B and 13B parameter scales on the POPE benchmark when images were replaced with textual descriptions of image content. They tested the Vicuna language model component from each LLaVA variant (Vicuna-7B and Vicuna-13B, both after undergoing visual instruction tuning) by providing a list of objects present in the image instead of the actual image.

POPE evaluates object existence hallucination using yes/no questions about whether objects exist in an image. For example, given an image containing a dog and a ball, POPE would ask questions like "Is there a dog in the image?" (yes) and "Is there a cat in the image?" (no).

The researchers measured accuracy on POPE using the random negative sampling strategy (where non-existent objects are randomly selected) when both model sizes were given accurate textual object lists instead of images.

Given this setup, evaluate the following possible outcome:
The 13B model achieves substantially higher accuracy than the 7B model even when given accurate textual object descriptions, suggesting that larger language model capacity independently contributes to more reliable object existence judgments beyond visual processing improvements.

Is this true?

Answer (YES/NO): NO